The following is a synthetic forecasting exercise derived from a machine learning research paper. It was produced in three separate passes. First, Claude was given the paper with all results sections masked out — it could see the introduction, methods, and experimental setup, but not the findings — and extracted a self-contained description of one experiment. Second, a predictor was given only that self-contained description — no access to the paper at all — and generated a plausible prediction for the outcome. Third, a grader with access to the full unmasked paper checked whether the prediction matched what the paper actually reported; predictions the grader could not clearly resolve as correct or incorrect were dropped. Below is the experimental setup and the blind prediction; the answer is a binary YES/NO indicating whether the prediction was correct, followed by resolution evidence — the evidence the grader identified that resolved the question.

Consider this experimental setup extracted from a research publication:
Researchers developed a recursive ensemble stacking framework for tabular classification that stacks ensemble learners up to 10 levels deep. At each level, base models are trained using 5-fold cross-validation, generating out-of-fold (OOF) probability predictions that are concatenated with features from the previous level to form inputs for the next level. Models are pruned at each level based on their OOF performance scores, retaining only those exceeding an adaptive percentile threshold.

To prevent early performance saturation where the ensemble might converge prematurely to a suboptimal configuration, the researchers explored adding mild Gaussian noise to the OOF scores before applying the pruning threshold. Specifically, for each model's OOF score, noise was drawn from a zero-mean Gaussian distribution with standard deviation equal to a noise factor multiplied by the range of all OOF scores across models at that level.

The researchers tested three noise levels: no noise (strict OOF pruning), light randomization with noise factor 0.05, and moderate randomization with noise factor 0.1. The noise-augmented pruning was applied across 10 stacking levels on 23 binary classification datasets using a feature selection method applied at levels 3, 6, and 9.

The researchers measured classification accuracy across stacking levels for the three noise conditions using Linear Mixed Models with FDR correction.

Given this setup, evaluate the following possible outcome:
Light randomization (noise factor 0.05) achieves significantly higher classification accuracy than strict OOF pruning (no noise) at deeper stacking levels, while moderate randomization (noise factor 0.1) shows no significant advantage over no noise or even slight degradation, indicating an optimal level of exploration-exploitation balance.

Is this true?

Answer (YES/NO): NO